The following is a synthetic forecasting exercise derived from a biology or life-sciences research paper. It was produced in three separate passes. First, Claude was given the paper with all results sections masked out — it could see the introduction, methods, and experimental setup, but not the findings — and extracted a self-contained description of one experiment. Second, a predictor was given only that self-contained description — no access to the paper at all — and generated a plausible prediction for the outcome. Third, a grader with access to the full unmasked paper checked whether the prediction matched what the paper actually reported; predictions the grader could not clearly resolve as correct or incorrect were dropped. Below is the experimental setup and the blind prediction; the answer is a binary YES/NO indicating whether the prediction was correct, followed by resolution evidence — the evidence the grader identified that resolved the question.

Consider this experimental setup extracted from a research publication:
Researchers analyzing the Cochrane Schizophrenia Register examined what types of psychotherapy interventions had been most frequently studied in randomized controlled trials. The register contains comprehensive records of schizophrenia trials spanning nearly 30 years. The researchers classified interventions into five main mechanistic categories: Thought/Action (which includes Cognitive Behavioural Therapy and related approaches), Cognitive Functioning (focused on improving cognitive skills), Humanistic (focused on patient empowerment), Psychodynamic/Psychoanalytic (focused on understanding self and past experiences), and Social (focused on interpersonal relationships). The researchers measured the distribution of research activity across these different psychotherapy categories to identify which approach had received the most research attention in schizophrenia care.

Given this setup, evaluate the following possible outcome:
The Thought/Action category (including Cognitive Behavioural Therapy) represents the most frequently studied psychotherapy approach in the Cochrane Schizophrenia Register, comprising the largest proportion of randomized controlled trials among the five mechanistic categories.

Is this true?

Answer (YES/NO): YES